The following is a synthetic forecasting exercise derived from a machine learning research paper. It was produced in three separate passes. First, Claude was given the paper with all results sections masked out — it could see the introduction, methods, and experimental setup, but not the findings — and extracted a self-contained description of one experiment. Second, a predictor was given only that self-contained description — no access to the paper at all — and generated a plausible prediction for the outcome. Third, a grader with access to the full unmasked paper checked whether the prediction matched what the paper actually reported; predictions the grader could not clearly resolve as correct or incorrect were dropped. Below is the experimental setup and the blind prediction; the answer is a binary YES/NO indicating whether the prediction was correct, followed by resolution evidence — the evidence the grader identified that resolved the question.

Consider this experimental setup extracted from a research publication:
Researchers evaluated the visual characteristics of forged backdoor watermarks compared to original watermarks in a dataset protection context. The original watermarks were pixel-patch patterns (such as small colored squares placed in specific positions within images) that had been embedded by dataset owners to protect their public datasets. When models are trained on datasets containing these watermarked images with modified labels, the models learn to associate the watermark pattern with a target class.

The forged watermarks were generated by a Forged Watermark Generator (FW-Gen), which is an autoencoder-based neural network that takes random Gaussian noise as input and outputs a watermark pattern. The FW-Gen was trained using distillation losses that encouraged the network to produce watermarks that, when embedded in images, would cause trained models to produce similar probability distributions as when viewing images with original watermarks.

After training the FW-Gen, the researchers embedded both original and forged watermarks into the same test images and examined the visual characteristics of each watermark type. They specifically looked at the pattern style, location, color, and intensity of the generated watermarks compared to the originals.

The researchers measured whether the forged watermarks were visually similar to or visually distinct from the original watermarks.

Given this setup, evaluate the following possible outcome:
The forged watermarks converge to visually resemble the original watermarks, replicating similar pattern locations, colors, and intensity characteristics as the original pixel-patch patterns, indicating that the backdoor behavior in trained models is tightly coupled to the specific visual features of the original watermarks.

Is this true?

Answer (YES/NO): NO